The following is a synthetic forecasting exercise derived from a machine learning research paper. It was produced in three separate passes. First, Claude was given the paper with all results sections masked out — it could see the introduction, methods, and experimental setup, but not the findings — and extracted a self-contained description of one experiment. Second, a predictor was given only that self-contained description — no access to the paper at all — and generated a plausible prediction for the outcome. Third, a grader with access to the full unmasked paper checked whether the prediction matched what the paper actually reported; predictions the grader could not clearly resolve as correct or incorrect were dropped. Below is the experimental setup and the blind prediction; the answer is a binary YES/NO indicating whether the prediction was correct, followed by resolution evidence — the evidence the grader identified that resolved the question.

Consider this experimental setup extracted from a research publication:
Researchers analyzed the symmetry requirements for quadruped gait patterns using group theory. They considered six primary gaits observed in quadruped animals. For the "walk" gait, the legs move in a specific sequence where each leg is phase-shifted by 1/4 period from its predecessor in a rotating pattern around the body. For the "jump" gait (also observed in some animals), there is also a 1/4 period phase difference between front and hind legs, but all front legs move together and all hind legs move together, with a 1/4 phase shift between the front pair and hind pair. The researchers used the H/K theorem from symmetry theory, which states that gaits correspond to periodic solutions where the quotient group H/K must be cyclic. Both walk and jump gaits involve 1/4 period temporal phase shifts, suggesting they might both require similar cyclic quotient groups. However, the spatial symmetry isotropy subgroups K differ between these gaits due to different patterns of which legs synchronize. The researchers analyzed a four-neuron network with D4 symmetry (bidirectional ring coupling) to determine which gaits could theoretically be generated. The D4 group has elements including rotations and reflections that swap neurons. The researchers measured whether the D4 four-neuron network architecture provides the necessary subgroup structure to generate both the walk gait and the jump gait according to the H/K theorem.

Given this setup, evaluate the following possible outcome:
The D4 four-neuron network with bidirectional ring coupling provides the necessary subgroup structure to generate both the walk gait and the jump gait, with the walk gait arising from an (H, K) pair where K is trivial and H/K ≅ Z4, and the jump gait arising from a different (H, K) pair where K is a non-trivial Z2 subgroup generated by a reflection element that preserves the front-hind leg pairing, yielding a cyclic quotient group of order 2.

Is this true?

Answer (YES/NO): NO